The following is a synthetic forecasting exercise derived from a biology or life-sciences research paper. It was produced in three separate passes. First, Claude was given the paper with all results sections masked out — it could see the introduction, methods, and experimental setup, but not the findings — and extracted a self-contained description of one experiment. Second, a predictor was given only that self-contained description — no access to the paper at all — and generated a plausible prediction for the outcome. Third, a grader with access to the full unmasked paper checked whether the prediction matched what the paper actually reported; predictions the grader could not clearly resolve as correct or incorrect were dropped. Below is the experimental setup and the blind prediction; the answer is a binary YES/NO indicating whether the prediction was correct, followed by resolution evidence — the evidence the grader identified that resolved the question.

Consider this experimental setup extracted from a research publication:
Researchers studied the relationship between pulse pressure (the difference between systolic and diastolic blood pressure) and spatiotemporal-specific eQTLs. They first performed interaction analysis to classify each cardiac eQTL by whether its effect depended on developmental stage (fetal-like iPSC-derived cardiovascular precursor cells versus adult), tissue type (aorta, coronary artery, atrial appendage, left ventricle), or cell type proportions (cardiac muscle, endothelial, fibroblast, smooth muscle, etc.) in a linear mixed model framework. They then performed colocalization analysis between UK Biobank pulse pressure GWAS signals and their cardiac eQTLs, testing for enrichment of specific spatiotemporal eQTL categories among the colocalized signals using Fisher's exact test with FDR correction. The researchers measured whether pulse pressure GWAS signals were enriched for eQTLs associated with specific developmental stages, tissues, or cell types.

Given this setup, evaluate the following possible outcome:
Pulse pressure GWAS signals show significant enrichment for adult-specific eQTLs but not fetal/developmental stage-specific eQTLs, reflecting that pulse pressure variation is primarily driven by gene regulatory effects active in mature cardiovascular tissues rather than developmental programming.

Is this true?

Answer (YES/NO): NO